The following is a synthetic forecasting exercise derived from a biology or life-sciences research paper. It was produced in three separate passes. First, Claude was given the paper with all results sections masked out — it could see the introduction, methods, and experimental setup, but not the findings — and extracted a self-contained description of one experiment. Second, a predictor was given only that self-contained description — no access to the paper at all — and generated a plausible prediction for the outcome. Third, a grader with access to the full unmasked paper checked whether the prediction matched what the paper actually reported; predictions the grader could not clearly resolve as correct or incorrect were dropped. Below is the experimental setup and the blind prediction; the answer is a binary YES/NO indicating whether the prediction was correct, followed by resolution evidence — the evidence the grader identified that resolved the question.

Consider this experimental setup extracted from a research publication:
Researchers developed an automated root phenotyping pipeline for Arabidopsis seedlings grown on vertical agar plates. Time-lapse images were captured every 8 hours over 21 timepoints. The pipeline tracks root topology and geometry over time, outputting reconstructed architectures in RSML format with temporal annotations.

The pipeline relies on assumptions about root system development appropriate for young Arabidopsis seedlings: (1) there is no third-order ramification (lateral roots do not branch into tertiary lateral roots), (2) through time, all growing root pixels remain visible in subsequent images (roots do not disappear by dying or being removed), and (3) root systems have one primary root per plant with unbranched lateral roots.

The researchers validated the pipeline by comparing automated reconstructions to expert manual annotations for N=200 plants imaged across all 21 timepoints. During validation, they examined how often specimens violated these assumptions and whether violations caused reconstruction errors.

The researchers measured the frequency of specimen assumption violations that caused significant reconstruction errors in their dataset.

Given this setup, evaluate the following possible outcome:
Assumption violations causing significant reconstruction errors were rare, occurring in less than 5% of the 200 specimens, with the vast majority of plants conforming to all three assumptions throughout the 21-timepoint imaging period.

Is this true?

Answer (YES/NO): YES